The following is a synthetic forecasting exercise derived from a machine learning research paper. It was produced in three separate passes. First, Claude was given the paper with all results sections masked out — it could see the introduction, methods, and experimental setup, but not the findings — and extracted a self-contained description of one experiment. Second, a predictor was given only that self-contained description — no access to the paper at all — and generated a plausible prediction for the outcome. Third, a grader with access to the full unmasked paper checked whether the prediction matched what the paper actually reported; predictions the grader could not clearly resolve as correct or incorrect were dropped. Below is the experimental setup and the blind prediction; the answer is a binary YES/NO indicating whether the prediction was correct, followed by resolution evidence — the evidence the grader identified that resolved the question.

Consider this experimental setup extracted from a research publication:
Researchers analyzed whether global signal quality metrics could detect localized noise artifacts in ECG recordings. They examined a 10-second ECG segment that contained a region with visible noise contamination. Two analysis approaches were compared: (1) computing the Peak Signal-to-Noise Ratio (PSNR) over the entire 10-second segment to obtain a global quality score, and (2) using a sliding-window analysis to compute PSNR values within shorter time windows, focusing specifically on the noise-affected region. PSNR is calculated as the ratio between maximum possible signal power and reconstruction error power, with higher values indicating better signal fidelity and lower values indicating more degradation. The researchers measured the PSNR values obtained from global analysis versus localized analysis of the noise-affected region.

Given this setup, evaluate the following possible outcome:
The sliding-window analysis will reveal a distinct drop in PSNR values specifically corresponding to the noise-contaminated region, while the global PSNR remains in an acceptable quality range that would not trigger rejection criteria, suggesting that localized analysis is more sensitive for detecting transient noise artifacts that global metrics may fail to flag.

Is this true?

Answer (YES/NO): YES